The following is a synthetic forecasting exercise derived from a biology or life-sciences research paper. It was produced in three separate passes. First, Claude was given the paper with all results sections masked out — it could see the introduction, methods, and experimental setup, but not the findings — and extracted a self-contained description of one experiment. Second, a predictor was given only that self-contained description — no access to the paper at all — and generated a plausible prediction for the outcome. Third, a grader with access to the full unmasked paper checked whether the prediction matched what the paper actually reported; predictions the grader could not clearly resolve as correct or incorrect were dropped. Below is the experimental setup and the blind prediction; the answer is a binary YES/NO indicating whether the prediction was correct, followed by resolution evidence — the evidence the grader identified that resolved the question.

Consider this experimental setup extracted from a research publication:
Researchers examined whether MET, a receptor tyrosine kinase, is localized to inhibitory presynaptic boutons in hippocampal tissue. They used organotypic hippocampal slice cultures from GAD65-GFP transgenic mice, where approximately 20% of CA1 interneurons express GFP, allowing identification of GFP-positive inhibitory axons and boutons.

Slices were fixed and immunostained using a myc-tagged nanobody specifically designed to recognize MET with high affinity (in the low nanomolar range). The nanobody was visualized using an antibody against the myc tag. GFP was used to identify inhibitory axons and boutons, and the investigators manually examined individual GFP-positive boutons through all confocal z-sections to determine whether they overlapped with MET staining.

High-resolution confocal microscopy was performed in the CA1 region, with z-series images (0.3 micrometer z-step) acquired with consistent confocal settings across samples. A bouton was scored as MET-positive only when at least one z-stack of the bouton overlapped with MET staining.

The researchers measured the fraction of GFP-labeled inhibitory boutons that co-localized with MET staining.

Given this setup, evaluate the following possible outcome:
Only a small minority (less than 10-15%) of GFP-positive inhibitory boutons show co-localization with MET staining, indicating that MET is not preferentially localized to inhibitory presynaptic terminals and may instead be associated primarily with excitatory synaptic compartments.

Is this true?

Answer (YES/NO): NO